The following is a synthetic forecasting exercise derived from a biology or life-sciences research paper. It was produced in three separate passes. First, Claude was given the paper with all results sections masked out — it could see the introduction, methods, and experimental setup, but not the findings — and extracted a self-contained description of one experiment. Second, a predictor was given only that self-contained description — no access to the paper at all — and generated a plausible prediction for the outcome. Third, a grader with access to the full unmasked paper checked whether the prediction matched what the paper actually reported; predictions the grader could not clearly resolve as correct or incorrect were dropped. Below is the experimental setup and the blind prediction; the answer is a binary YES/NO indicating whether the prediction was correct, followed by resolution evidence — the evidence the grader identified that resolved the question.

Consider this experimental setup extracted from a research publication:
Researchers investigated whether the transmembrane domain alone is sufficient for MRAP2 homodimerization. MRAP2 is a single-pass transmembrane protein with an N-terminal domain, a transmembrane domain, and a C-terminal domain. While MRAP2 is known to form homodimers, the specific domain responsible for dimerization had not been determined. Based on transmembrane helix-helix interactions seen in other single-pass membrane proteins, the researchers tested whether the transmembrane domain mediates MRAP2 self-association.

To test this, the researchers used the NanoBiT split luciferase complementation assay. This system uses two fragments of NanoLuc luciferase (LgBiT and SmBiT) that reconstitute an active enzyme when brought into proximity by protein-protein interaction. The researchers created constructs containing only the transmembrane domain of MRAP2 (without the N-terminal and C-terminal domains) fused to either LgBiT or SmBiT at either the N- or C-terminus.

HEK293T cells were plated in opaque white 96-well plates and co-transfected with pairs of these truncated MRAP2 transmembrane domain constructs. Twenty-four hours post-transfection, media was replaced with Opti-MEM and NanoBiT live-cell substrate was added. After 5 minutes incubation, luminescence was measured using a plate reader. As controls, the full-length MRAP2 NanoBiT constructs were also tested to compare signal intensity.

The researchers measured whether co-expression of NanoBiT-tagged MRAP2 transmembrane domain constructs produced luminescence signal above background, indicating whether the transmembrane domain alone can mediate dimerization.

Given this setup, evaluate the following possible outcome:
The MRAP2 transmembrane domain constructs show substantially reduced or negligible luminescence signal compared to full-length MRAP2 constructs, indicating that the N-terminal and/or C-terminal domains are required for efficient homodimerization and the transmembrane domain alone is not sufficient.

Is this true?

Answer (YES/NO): NO